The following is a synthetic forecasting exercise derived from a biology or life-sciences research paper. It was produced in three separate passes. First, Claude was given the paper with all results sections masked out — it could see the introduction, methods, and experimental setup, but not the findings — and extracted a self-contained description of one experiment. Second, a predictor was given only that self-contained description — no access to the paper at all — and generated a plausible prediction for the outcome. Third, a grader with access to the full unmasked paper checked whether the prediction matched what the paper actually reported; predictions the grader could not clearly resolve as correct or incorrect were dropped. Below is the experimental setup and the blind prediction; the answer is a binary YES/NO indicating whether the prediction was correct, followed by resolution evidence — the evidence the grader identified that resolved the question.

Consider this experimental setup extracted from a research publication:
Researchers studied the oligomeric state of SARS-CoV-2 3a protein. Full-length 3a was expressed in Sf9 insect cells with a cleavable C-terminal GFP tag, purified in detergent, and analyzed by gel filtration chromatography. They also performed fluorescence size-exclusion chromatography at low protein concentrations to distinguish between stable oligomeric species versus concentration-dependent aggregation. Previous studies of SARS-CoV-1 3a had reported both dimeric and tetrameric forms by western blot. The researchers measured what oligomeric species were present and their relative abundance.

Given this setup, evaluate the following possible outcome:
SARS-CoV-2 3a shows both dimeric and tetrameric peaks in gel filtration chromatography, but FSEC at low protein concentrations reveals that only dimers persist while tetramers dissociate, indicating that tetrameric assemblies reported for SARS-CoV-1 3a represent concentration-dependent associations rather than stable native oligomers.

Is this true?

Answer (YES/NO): NO